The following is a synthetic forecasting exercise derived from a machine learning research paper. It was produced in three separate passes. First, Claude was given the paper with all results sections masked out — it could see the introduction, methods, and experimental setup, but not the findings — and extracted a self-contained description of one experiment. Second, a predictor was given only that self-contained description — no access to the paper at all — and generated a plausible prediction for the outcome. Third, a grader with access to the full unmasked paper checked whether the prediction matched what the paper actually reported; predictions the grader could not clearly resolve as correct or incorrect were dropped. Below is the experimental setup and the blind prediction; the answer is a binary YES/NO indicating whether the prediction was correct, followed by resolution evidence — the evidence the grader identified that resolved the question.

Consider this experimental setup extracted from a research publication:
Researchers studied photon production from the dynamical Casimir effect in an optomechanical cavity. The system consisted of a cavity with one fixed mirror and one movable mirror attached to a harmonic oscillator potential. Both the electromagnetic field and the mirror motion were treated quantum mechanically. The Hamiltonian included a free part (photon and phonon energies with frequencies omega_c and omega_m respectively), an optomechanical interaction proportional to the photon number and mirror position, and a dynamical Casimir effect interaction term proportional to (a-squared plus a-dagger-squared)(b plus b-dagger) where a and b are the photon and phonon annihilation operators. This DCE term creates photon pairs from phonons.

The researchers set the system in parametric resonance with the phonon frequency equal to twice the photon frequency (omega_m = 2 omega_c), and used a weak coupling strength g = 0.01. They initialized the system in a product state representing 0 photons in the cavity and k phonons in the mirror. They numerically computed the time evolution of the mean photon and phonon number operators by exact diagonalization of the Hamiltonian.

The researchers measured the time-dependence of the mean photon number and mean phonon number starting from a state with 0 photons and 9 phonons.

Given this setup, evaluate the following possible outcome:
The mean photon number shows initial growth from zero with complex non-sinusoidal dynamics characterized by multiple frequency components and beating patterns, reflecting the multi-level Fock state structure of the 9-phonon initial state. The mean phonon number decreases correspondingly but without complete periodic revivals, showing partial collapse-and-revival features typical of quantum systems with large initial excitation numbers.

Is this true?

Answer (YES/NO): NO